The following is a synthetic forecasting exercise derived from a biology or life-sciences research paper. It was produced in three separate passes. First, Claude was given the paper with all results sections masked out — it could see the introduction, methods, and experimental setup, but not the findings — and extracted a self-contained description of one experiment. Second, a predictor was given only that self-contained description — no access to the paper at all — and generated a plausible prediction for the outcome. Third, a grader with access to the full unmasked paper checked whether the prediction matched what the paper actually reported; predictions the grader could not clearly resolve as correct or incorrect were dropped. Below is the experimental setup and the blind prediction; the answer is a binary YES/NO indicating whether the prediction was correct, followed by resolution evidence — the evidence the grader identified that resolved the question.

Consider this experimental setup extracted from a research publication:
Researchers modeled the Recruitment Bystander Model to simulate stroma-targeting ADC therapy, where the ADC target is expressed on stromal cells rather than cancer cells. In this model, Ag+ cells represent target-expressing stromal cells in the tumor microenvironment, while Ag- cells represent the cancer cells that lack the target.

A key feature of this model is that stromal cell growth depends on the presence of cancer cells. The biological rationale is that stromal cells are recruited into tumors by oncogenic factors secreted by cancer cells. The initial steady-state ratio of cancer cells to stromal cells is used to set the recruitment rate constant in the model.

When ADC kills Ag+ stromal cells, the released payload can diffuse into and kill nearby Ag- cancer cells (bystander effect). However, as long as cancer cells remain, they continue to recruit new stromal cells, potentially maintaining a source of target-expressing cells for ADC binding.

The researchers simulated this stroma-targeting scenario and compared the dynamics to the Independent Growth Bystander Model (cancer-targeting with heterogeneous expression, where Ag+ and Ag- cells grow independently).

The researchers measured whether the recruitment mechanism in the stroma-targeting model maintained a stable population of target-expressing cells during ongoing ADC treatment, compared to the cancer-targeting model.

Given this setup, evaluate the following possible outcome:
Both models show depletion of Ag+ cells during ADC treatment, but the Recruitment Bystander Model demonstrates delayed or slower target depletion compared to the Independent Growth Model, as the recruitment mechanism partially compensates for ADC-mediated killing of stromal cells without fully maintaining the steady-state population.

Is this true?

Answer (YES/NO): NO